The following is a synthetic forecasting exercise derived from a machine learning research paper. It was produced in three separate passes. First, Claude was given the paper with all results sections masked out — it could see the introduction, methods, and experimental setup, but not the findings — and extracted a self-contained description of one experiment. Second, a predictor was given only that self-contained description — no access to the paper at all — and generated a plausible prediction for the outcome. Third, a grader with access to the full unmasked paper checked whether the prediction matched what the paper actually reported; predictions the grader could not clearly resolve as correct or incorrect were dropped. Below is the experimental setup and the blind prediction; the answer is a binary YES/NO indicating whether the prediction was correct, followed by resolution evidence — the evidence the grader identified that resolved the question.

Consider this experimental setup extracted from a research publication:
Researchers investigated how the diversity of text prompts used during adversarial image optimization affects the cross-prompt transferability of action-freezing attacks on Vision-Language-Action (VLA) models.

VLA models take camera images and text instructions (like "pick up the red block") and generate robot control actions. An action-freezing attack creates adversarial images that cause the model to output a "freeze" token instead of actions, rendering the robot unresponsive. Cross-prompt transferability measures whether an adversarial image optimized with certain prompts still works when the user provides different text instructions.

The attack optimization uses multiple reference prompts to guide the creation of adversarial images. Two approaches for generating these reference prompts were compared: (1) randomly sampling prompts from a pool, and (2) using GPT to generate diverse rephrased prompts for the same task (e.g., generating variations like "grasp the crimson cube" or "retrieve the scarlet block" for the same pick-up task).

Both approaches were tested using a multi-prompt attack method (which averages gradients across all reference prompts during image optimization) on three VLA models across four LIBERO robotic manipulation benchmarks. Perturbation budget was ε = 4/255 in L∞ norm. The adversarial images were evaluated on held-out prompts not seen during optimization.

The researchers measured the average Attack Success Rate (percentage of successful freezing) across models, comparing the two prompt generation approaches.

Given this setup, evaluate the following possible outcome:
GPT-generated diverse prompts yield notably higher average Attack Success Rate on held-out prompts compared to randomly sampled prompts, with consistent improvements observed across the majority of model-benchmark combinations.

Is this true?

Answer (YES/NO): YES